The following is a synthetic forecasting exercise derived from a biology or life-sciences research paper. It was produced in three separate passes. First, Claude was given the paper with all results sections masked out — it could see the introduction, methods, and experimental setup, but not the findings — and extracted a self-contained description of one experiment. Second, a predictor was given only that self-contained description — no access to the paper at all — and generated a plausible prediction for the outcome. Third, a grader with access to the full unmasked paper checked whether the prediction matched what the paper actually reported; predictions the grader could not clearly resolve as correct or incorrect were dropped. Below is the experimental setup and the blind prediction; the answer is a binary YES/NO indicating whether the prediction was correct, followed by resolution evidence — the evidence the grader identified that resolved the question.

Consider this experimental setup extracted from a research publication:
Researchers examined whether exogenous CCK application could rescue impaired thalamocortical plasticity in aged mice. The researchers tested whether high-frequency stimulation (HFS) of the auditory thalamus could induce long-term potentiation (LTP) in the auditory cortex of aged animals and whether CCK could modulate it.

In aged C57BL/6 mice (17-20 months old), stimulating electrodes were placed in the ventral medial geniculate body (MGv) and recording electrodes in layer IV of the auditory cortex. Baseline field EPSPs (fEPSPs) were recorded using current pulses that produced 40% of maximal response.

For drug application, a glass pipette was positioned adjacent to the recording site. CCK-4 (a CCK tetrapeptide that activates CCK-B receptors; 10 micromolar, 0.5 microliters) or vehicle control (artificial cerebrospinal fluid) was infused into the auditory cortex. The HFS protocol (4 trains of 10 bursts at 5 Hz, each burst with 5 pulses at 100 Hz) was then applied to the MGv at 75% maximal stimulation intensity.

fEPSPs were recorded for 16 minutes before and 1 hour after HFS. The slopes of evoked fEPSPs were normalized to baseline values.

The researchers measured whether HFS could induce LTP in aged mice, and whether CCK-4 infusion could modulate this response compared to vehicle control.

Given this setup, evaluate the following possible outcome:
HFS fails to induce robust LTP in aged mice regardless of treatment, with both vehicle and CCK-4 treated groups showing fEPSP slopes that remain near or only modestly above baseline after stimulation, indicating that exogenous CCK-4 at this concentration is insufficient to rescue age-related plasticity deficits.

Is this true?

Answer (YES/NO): NO